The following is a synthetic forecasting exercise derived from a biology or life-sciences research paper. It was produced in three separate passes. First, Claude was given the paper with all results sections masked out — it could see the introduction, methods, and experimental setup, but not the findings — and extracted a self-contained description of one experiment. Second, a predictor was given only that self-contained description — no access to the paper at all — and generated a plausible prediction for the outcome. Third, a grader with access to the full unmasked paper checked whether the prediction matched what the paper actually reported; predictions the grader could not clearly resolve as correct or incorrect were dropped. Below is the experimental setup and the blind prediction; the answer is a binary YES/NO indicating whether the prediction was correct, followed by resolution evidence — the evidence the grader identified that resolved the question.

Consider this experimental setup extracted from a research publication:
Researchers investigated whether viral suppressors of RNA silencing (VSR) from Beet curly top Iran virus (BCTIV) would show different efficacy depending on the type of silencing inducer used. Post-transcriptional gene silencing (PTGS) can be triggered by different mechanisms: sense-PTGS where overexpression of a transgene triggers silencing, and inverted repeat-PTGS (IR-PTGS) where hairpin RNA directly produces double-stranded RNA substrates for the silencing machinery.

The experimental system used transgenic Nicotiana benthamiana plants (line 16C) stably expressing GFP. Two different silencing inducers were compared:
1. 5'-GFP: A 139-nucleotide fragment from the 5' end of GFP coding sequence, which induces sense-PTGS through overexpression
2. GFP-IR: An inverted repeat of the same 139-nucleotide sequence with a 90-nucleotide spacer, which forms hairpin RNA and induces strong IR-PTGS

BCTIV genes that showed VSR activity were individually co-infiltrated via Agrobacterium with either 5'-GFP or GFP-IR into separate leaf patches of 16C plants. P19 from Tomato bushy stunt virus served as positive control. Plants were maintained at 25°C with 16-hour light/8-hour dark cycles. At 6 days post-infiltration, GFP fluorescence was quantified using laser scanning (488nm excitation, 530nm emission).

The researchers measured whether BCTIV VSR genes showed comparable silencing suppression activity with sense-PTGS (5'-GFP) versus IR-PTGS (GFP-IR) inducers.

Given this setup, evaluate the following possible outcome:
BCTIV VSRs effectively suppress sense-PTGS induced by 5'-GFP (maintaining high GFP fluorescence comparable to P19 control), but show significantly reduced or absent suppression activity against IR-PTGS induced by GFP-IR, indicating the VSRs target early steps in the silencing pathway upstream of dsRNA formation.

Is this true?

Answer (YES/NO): NO